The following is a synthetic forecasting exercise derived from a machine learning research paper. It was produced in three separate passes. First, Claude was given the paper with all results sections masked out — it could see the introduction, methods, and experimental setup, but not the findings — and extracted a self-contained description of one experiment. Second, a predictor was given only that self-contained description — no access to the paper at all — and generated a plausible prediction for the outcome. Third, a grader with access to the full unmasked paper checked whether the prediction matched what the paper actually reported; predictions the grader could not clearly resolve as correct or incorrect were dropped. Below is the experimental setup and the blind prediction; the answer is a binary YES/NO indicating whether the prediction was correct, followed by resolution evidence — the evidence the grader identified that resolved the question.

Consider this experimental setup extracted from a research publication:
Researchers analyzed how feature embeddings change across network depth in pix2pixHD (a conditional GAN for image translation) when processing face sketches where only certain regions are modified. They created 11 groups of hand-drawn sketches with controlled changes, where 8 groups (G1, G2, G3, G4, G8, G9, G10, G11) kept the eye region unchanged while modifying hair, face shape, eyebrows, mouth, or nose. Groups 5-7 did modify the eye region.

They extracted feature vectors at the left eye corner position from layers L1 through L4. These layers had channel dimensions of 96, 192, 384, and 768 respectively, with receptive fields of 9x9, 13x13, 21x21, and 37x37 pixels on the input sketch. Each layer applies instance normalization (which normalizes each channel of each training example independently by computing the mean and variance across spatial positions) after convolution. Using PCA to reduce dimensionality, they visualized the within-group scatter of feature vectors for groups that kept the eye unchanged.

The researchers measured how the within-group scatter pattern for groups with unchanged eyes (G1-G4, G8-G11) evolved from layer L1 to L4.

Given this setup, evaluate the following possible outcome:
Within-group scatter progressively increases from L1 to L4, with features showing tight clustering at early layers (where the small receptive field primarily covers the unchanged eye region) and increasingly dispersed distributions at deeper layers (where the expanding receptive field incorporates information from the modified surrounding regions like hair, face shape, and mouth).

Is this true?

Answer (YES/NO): YES